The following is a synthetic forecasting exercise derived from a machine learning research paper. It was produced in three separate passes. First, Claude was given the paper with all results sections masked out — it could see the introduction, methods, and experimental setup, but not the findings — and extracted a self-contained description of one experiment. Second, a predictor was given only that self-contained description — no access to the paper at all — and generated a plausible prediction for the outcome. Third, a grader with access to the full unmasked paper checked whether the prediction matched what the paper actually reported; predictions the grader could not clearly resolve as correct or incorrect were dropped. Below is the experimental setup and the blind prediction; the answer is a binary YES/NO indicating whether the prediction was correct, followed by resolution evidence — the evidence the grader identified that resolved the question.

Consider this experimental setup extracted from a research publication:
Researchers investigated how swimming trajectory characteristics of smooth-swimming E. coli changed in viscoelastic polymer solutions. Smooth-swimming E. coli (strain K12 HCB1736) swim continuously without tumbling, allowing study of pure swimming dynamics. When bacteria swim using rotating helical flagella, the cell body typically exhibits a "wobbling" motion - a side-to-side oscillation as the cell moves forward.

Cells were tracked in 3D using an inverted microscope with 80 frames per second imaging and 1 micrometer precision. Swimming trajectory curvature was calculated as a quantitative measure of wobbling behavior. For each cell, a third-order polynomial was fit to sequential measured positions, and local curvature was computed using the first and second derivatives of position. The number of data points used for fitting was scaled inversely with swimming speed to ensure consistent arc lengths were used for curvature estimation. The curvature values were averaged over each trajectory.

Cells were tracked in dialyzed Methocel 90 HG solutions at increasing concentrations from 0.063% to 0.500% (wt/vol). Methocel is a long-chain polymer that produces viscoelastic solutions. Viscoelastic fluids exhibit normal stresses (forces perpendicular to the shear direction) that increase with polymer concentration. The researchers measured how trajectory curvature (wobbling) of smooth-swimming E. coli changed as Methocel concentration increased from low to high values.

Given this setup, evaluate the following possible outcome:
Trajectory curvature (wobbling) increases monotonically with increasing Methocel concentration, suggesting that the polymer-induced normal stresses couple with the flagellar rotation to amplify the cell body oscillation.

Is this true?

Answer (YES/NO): NO